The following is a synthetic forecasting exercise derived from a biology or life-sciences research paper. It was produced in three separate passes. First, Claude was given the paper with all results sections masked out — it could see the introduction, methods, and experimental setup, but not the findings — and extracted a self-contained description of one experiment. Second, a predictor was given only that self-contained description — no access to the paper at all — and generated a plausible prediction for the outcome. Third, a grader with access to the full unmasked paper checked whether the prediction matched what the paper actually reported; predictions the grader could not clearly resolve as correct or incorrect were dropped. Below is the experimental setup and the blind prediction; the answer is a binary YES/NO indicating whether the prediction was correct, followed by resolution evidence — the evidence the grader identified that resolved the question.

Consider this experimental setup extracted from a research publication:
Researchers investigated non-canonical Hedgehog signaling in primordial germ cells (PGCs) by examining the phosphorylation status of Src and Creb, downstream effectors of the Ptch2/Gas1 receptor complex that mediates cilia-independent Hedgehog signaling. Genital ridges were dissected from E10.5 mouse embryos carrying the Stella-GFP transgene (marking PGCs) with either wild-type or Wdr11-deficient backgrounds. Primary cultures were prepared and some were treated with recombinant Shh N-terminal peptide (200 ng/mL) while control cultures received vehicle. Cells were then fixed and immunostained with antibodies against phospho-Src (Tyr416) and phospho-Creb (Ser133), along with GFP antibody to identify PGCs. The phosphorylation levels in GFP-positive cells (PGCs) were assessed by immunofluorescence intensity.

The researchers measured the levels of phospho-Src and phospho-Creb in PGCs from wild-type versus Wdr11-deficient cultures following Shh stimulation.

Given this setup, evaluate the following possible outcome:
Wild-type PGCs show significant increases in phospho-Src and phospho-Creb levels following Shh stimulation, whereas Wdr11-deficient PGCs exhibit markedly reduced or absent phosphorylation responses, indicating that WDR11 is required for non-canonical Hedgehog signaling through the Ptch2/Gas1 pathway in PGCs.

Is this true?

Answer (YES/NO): YES